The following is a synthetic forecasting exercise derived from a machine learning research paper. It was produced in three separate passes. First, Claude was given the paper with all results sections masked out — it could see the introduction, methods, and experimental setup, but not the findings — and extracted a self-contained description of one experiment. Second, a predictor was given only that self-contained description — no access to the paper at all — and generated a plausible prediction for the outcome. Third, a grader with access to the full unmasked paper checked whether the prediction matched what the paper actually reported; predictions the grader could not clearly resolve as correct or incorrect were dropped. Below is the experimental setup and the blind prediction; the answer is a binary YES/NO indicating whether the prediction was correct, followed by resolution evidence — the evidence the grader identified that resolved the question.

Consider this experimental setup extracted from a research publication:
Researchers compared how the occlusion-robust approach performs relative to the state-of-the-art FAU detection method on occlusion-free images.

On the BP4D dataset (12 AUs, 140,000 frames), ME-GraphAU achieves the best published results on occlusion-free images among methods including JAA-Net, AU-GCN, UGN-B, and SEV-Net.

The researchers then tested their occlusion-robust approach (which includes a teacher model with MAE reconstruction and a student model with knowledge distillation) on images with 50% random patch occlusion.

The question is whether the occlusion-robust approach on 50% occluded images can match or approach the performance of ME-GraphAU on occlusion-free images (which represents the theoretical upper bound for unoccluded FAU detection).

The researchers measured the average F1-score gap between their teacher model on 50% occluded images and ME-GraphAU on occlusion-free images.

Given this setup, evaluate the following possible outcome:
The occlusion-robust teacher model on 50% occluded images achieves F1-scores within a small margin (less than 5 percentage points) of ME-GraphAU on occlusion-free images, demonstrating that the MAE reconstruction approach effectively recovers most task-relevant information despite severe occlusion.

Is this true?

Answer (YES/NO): YES